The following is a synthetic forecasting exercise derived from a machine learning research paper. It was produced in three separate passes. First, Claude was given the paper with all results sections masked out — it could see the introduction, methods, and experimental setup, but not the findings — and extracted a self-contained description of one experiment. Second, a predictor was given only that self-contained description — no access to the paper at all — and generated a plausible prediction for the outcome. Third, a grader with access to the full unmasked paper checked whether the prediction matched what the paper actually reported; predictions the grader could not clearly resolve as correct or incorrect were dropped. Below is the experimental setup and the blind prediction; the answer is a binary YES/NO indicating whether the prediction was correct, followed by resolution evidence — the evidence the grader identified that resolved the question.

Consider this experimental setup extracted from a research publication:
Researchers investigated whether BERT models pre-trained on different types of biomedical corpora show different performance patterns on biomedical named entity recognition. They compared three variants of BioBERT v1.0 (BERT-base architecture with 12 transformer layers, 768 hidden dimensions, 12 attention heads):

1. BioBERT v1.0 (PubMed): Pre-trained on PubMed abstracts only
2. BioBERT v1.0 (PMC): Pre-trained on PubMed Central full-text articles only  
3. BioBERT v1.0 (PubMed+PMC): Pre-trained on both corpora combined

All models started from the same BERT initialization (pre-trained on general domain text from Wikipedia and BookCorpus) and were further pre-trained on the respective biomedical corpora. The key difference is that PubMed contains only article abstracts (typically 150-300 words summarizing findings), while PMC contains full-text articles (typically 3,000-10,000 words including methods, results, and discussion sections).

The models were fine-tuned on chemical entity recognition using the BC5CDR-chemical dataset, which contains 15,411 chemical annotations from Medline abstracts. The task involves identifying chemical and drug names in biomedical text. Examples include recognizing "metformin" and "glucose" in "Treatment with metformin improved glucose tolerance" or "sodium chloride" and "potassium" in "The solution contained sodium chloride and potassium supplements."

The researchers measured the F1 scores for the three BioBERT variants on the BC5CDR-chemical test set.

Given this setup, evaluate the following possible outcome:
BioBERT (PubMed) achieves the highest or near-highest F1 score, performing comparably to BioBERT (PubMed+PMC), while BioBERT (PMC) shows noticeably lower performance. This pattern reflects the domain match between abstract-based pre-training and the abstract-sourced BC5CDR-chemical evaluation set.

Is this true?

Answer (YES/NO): NO